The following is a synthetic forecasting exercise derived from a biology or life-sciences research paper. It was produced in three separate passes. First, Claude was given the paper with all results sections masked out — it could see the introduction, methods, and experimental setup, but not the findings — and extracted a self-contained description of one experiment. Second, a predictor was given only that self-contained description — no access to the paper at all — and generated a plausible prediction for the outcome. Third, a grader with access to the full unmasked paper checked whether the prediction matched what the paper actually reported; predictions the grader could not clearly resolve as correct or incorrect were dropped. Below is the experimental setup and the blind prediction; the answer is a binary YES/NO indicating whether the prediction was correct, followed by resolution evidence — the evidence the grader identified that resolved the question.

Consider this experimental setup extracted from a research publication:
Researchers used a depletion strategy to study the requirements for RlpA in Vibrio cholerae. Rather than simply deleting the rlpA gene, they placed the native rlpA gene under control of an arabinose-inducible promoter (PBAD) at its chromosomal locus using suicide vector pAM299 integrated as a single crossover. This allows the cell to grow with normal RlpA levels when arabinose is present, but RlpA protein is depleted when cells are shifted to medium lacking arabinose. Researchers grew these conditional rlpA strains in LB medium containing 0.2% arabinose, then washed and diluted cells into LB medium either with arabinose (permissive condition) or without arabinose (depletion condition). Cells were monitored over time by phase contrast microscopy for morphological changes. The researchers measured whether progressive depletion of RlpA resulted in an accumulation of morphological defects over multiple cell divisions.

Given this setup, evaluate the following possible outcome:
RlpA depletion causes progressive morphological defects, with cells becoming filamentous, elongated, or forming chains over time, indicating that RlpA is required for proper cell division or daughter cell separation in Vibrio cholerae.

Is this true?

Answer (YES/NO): YES